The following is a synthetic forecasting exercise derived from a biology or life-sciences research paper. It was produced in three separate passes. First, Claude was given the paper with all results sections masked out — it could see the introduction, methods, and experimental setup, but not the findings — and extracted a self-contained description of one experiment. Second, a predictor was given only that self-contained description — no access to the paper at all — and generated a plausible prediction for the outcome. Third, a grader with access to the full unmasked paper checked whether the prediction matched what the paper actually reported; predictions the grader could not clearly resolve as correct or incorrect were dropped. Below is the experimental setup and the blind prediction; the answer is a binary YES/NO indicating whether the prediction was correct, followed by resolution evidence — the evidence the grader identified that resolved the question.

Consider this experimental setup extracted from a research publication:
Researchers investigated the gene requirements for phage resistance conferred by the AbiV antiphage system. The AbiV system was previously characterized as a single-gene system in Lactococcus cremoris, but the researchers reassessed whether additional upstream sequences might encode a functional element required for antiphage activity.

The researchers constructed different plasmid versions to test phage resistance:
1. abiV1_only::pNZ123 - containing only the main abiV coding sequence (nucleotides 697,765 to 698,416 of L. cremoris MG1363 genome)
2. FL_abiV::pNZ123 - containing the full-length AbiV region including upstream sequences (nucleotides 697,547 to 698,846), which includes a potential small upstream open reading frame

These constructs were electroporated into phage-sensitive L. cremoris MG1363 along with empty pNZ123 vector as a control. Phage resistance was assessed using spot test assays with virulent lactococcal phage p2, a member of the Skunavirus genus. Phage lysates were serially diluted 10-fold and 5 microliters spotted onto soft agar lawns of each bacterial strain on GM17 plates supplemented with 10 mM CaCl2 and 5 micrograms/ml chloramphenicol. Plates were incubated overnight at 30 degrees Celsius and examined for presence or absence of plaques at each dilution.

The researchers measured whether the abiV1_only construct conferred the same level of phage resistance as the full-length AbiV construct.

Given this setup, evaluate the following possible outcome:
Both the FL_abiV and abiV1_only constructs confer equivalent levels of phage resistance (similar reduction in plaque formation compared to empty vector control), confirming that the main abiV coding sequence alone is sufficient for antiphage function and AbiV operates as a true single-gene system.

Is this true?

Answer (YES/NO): NO